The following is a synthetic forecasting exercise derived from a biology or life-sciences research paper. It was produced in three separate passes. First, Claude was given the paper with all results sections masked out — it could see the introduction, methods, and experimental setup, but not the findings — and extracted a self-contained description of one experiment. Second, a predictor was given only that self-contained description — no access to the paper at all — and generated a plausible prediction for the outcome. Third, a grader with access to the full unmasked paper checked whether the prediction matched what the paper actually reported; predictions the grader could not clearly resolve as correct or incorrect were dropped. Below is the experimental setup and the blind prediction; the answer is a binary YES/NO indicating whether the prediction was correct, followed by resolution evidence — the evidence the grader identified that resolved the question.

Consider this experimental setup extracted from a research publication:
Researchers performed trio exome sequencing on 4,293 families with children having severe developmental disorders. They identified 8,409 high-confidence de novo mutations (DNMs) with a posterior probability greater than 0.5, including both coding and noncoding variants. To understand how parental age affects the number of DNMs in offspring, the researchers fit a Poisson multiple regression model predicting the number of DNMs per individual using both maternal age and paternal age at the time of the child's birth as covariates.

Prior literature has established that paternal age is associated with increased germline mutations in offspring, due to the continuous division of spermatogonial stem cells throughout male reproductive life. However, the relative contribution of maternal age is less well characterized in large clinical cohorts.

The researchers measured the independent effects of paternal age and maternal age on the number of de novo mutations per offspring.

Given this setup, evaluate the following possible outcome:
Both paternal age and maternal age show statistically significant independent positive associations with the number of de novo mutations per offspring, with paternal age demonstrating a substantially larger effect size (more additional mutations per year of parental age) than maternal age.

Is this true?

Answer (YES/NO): YES